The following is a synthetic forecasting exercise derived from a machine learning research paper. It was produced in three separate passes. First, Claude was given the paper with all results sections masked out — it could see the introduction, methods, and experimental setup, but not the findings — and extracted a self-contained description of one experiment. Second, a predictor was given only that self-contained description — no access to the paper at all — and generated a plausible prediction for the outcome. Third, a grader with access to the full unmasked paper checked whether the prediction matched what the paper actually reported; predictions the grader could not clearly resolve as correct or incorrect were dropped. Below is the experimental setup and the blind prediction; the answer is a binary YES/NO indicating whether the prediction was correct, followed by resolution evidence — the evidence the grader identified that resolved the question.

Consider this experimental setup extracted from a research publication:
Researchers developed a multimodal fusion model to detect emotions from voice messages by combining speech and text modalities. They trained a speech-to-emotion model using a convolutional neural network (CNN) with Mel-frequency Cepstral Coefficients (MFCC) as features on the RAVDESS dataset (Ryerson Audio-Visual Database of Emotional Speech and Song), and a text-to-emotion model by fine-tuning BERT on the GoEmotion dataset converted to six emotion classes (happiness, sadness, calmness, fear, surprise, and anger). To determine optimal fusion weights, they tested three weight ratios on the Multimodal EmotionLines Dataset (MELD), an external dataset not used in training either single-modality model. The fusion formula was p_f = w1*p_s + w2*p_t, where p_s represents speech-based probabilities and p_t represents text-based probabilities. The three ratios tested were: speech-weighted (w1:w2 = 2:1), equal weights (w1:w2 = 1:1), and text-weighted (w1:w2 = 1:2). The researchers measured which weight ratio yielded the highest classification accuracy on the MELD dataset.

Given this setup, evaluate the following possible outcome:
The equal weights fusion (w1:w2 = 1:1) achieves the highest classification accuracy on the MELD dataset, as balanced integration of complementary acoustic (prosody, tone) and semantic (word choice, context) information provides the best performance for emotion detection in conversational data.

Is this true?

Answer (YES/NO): NO